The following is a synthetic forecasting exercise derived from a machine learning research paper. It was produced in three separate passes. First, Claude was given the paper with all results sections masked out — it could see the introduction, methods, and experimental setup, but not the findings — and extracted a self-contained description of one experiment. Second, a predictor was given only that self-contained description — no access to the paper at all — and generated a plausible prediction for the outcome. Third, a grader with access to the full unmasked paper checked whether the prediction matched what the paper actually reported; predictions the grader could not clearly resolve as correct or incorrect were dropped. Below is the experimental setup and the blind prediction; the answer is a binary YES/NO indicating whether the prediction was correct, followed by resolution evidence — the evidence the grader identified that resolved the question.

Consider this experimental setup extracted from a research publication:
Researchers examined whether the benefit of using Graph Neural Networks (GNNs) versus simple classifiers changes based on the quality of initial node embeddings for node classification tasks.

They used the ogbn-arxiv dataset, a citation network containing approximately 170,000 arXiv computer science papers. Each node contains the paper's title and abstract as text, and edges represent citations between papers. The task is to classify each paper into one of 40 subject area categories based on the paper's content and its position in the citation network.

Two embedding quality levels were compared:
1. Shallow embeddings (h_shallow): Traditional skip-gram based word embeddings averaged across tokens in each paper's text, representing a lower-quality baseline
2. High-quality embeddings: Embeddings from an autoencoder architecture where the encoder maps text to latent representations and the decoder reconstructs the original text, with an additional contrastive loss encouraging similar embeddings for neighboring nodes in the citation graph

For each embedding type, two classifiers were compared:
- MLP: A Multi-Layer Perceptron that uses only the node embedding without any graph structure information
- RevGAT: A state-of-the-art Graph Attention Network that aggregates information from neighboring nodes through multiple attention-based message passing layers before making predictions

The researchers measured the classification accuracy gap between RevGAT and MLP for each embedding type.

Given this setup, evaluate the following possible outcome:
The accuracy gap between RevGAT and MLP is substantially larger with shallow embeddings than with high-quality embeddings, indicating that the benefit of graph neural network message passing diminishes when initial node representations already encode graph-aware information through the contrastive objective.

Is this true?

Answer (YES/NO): YES